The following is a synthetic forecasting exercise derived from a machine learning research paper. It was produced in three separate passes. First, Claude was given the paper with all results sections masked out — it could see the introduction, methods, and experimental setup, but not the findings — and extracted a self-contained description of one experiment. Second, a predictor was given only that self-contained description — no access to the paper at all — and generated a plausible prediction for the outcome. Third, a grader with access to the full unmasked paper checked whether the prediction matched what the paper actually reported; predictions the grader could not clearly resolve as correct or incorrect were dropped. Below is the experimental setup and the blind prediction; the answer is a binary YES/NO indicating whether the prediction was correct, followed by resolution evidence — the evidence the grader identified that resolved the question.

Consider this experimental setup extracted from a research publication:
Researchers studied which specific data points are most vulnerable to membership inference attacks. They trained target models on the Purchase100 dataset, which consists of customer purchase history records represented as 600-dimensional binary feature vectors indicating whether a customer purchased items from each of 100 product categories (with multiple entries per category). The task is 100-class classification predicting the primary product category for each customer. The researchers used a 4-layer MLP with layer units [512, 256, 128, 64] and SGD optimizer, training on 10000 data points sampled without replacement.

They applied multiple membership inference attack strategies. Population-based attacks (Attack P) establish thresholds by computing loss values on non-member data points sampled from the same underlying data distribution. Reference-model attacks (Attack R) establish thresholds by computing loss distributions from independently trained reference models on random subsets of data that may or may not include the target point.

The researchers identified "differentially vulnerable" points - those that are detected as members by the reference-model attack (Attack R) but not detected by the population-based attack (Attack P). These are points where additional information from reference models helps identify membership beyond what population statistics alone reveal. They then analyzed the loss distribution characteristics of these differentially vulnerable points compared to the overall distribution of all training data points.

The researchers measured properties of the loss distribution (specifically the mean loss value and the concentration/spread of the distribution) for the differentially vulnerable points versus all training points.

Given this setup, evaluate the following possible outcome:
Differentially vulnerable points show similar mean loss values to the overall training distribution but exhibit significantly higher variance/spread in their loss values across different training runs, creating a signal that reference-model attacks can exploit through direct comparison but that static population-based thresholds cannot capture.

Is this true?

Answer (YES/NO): NO